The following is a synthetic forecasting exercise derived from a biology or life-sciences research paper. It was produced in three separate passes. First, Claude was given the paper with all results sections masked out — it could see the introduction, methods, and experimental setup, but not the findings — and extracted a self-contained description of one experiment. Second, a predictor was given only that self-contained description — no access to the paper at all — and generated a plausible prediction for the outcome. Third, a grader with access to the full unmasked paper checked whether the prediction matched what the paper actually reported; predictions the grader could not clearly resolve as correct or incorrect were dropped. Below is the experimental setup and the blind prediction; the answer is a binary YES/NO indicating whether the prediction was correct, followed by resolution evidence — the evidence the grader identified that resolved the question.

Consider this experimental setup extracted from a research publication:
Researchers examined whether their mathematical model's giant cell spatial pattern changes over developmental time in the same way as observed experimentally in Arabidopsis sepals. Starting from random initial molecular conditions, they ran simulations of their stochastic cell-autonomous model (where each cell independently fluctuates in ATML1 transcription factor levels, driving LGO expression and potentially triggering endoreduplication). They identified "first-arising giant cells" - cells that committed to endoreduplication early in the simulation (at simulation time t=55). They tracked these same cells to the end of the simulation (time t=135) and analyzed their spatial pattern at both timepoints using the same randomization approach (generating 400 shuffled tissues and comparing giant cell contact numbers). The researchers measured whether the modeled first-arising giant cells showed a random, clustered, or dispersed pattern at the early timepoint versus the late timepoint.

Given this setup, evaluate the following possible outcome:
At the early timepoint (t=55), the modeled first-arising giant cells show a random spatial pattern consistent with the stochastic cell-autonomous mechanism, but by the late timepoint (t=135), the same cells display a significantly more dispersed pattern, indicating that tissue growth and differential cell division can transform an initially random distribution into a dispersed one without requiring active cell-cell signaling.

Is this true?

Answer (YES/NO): NO